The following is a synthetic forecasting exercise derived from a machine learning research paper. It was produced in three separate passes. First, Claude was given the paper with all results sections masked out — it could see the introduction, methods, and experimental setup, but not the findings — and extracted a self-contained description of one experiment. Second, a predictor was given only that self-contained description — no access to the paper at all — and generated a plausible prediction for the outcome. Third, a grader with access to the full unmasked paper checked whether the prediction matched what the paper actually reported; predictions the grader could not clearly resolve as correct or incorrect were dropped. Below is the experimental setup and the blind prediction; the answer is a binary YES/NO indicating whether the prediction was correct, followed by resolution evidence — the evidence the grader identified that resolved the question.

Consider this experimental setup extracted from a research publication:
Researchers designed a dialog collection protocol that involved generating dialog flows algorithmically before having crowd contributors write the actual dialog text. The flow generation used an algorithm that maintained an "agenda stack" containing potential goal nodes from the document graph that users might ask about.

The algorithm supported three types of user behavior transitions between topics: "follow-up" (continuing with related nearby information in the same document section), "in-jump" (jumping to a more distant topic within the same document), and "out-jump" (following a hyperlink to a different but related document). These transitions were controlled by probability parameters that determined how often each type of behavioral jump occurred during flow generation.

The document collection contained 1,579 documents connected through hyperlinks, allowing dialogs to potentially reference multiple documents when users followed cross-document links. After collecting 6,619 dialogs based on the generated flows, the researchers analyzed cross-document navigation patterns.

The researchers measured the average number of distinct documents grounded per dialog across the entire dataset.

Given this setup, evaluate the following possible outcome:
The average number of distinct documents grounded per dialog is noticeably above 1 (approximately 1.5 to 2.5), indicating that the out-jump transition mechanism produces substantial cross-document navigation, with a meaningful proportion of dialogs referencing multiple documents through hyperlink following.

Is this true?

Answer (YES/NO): NO